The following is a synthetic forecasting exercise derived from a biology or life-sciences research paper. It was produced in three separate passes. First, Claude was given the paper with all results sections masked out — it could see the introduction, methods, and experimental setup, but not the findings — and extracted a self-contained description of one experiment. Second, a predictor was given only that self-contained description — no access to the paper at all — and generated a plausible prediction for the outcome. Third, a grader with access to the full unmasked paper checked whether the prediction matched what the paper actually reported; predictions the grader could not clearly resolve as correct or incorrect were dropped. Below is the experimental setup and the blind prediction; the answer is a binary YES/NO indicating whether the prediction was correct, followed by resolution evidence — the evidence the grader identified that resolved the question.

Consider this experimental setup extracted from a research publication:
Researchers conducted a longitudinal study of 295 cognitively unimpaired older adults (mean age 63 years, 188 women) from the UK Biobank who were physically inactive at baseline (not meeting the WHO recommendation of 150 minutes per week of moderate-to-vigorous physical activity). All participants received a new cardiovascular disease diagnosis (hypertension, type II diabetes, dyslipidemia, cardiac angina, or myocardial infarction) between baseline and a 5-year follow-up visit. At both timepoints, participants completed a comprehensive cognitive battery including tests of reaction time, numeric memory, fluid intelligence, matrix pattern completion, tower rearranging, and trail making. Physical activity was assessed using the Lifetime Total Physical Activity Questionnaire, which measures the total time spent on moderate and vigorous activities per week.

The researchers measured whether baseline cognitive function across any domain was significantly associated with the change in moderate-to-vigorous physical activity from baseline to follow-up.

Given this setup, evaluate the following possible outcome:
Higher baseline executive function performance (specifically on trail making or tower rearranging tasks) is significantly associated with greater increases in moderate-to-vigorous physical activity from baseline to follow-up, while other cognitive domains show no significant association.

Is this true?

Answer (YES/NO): NO